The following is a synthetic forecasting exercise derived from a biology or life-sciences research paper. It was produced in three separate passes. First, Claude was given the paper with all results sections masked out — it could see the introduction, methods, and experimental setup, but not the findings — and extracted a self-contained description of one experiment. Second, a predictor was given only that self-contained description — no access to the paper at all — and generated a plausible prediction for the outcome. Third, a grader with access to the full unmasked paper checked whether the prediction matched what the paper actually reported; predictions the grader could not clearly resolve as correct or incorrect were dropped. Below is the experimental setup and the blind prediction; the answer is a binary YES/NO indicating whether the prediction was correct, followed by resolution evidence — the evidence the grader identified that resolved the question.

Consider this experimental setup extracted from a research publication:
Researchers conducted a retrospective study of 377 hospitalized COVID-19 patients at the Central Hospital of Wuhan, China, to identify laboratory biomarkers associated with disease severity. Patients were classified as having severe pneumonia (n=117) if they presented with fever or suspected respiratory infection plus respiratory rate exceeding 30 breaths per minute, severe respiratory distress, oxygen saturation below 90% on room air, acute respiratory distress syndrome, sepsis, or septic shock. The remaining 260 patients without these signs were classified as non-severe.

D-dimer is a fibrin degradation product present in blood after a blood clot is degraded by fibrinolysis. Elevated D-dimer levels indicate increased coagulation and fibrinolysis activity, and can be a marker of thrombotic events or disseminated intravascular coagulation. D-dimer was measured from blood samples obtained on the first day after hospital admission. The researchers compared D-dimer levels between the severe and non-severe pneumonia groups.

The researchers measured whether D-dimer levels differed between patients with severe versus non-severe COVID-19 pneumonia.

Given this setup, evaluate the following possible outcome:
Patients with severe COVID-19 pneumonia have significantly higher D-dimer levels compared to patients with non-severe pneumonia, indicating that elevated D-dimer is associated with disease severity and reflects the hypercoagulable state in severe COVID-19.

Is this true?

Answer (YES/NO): YES